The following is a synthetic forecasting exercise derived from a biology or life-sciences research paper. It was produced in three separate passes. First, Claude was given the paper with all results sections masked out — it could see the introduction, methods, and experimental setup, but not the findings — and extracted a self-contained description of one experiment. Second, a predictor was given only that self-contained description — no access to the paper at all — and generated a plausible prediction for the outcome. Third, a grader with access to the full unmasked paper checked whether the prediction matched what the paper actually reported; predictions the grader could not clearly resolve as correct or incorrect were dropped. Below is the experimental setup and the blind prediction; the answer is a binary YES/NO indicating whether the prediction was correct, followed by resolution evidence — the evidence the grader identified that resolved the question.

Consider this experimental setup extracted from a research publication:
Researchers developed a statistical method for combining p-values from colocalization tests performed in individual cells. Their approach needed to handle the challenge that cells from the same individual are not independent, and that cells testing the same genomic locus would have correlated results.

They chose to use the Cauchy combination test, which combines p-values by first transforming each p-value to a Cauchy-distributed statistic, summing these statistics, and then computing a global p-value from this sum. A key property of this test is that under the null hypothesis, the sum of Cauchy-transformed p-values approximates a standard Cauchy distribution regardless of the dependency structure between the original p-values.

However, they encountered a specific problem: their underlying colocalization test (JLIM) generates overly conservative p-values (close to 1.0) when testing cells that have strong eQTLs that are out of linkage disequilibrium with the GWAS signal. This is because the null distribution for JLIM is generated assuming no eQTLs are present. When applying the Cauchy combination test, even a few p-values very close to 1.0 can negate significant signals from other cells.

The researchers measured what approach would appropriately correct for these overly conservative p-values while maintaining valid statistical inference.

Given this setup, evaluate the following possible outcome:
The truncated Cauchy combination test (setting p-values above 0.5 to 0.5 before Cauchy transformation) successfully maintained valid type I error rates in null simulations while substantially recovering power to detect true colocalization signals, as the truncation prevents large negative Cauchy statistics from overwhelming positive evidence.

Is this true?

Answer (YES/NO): NO